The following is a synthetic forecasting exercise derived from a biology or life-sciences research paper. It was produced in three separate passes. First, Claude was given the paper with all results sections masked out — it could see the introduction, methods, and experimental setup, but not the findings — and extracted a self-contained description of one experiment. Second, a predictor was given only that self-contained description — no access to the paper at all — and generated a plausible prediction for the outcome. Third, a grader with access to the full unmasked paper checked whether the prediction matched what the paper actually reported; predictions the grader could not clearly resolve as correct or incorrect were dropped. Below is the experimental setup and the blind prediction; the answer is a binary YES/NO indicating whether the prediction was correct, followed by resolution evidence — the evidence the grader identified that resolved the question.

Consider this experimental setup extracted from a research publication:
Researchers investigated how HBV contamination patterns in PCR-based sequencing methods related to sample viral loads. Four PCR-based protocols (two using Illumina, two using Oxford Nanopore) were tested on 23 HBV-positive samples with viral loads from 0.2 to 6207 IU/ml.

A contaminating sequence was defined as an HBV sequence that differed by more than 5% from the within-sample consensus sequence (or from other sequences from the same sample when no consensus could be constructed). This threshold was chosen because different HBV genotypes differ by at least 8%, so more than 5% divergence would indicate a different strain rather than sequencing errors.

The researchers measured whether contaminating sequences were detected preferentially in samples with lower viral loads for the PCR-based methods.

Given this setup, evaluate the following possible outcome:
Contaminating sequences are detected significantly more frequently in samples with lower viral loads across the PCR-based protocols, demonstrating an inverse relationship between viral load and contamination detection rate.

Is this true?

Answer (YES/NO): YES